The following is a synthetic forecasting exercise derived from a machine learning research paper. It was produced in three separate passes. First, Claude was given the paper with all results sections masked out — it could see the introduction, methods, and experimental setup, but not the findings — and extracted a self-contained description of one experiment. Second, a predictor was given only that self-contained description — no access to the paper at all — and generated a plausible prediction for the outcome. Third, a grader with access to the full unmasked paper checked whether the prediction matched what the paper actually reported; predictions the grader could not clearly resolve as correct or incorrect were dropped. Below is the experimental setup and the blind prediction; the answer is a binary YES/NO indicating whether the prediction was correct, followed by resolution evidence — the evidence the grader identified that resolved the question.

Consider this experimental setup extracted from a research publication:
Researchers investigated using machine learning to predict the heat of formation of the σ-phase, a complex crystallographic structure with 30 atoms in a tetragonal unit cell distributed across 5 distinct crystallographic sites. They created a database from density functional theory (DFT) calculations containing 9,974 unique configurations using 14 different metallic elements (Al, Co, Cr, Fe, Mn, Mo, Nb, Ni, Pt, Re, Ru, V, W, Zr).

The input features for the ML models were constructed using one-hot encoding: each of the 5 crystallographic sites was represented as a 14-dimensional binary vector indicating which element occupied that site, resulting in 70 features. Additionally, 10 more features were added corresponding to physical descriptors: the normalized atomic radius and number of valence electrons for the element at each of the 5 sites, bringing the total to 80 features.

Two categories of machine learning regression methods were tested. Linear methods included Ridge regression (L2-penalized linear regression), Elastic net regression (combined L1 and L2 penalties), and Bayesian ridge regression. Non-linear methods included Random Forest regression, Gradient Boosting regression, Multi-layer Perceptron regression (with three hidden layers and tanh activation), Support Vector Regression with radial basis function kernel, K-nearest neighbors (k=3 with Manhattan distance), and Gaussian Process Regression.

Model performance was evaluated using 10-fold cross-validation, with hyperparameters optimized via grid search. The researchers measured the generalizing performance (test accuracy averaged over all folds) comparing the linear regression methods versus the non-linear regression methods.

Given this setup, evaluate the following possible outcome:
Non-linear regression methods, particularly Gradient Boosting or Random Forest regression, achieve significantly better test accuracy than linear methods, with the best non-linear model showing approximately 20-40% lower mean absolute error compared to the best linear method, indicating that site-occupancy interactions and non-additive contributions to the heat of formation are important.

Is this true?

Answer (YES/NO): NO